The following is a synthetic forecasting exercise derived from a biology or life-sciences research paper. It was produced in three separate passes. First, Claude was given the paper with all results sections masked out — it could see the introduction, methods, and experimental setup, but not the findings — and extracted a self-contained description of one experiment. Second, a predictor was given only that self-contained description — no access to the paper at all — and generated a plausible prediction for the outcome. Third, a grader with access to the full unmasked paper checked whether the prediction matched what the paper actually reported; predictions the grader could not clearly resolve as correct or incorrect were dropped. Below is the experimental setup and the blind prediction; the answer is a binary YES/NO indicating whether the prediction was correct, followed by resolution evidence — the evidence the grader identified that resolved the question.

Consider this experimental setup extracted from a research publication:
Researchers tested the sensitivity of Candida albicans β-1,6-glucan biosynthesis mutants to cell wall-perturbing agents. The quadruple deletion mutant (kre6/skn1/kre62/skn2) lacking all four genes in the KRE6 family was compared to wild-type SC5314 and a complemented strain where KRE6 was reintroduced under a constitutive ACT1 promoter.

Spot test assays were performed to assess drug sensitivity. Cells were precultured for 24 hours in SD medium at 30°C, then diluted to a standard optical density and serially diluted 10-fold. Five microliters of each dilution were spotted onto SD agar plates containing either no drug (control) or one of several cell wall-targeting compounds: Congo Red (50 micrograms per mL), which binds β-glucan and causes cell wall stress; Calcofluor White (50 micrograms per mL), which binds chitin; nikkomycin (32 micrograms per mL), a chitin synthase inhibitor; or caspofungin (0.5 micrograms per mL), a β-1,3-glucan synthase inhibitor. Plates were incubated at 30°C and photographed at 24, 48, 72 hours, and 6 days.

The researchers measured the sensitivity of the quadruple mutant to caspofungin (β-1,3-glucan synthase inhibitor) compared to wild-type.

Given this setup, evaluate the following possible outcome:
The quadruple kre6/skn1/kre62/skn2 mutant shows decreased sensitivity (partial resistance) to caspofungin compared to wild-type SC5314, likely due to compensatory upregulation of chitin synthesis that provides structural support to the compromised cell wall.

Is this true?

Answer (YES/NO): YES